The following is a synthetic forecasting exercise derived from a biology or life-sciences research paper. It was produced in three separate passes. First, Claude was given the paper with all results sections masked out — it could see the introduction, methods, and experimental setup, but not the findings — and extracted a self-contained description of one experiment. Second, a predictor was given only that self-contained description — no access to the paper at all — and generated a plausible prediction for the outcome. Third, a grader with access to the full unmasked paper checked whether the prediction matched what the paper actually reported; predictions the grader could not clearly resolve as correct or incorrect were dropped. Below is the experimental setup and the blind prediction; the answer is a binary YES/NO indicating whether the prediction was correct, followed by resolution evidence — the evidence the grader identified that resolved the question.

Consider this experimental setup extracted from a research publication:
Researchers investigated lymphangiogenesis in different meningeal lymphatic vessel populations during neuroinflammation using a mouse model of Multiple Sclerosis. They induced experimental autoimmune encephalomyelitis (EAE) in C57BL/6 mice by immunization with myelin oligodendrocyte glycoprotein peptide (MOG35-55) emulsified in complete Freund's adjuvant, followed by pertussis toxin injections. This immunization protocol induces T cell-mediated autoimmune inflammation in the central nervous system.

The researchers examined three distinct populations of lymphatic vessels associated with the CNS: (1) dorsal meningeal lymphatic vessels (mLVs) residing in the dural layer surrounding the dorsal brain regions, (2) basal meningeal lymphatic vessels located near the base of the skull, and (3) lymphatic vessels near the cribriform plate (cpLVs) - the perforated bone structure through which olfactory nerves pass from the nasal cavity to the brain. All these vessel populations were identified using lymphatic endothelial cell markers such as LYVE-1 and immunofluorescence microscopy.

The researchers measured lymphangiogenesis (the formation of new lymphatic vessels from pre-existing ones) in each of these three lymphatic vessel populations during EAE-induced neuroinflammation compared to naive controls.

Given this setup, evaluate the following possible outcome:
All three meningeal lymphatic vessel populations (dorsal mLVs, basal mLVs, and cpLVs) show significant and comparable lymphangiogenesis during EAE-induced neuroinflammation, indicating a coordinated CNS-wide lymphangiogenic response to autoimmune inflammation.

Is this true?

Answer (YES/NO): NO